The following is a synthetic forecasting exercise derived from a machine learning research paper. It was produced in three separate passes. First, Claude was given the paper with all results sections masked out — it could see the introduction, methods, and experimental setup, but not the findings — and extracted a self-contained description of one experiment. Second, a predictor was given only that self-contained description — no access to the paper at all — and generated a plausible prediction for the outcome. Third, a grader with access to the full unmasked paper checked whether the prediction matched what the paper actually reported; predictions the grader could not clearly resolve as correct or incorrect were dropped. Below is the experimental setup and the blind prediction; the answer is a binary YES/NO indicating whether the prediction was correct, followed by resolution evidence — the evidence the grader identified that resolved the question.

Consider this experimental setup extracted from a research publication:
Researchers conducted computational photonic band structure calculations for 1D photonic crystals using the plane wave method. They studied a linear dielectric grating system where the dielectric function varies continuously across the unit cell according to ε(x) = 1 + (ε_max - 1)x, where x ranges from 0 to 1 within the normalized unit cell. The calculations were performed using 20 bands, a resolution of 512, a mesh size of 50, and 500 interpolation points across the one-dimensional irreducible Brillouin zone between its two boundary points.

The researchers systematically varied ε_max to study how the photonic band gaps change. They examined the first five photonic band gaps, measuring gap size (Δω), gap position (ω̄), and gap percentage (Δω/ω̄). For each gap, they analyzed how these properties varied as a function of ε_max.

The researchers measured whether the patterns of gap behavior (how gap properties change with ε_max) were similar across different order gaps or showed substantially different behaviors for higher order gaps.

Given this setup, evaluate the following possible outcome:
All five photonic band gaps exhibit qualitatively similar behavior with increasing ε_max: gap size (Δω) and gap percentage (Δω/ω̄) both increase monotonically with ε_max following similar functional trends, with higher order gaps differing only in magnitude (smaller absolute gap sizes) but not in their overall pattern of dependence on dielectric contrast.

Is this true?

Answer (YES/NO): NO